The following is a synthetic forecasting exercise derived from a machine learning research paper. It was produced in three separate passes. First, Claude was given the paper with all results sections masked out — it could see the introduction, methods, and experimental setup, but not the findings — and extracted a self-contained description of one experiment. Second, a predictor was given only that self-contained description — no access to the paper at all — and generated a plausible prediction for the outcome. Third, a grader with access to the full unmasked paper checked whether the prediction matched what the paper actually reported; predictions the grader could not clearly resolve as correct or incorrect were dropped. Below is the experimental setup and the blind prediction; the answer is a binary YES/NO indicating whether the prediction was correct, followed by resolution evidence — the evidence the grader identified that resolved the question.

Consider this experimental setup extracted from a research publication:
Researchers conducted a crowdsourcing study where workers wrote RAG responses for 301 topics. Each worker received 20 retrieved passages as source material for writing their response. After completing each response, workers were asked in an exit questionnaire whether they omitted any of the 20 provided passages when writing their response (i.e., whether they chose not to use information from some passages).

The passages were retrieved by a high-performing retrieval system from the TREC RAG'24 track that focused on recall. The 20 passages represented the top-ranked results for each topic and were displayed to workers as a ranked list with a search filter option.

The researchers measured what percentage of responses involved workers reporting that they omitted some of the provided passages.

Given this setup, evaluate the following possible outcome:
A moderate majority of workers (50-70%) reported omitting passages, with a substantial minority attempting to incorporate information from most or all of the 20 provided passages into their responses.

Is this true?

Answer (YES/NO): YES